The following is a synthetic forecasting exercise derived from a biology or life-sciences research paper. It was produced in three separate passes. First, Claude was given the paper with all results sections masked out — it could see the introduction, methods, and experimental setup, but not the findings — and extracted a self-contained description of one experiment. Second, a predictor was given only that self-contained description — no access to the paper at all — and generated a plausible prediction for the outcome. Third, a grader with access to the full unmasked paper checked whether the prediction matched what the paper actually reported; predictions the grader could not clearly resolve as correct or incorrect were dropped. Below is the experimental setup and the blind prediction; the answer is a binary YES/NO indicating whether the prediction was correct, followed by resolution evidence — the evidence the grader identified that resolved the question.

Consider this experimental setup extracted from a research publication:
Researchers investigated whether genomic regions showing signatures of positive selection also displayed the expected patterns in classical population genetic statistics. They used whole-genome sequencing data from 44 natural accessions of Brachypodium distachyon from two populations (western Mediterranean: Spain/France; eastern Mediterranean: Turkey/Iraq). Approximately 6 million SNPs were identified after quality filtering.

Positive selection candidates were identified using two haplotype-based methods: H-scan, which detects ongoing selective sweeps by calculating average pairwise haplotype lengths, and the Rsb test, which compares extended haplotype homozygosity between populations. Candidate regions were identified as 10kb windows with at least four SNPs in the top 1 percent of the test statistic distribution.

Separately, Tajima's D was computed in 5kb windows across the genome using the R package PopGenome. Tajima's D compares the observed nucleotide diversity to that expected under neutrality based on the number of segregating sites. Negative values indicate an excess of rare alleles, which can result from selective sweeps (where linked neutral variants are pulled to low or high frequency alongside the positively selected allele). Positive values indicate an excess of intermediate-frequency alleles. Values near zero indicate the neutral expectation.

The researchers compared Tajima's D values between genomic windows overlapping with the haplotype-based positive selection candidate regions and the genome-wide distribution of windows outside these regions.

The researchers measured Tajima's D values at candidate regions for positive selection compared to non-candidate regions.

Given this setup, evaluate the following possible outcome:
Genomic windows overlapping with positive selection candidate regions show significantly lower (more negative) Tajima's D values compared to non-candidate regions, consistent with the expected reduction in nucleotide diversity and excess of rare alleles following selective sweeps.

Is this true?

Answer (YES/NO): YES